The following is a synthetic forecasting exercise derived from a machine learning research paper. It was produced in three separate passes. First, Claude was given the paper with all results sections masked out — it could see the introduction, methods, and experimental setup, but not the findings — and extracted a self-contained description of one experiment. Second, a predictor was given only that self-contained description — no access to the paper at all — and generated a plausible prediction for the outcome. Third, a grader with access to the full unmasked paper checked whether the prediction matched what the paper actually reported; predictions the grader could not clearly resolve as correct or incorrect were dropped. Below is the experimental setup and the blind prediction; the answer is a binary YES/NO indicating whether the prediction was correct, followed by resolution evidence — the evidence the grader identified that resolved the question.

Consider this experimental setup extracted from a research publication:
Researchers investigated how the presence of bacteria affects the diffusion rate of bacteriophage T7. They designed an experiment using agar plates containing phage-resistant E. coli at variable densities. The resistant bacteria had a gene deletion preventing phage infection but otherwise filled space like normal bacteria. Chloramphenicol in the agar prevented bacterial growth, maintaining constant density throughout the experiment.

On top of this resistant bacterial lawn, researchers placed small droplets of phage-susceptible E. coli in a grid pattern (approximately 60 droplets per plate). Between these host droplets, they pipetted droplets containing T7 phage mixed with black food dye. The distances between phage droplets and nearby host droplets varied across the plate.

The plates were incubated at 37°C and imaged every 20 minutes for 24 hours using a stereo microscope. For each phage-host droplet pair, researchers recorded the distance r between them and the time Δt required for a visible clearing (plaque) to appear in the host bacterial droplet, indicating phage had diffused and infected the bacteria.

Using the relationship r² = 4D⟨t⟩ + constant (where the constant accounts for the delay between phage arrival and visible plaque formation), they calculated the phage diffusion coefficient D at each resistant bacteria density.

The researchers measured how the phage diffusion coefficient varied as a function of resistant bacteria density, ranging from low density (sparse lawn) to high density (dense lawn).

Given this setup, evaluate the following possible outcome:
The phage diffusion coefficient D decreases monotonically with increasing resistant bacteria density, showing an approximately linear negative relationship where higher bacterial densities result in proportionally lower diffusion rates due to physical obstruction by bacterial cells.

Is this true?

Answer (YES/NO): NO